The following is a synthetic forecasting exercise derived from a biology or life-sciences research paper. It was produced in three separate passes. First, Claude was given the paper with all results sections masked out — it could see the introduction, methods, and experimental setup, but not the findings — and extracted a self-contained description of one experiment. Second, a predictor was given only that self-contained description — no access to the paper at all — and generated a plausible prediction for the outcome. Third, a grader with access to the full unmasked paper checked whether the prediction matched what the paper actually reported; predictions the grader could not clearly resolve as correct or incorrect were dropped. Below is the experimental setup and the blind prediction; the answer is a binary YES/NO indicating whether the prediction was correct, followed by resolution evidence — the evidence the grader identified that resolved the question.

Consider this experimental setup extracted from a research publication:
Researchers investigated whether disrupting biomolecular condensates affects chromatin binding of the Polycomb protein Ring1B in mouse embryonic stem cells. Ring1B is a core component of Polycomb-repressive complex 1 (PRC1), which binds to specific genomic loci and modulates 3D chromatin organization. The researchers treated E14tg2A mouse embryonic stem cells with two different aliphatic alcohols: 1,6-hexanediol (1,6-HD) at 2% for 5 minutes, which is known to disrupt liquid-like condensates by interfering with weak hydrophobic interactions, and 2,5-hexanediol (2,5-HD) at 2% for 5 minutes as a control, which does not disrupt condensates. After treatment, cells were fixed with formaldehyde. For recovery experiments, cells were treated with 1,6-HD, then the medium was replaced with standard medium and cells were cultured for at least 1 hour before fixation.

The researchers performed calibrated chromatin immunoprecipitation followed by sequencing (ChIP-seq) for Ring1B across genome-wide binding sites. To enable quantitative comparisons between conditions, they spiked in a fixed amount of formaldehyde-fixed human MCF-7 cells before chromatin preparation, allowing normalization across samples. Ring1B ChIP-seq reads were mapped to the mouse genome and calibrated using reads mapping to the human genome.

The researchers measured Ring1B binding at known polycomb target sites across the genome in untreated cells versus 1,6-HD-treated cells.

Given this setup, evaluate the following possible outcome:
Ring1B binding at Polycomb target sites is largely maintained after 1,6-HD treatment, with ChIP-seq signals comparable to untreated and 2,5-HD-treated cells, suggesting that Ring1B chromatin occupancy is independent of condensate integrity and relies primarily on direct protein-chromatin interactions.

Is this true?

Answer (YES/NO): NO